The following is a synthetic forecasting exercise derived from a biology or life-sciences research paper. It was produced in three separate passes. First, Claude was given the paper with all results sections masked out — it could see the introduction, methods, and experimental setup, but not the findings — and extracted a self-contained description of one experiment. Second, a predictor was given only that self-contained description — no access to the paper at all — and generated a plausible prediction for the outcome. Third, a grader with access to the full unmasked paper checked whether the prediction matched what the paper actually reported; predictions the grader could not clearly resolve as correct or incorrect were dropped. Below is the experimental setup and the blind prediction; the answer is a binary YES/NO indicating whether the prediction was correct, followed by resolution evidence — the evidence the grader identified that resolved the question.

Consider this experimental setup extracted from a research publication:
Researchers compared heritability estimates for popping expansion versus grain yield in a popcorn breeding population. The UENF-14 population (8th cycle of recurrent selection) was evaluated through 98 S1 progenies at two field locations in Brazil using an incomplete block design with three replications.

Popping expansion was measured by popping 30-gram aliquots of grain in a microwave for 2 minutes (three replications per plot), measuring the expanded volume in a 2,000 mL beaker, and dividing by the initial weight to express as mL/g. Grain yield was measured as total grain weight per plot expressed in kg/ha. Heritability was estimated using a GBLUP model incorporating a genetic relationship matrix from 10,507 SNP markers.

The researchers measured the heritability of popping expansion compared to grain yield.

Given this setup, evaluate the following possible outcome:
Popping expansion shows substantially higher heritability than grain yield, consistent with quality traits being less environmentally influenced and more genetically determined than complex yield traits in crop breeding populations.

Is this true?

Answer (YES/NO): NO